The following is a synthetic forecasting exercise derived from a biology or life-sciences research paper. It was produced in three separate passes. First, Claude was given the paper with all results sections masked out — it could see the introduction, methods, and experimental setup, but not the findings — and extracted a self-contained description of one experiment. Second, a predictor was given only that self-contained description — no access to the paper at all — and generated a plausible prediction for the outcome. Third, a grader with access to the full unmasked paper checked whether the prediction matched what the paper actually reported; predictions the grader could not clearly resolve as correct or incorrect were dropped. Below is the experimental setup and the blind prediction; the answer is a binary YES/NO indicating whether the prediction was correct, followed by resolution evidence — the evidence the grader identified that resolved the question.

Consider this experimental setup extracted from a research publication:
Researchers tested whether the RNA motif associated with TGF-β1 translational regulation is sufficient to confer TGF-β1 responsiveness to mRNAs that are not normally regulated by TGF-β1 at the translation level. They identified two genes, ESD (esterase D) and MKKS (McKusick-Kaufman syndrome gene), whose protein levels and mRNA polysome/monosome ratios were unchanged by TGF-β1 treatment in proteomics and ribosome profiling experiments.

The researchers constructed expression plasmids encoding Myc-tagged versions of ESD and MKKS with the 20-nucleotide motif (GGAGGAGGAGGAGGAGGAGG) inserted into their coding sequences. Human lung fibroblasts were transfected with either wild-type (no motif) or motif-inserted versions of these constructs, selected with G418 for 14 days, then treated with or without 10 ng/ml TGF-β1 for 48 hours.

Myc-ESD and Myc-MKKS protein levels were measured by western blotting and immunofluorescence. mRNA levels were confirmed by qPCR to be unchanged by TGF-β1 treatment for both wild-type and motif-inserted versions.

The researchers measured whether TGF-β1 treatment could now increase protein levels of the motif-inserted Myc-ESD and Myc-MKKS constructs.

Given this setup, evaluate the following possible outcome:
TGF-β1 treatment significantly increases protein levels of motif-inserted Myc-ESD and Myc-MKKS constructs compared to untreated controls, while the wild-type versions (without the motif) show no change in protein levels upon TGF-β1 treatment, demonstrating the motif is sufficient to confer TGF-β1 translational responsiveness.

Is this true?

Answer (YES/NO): YES